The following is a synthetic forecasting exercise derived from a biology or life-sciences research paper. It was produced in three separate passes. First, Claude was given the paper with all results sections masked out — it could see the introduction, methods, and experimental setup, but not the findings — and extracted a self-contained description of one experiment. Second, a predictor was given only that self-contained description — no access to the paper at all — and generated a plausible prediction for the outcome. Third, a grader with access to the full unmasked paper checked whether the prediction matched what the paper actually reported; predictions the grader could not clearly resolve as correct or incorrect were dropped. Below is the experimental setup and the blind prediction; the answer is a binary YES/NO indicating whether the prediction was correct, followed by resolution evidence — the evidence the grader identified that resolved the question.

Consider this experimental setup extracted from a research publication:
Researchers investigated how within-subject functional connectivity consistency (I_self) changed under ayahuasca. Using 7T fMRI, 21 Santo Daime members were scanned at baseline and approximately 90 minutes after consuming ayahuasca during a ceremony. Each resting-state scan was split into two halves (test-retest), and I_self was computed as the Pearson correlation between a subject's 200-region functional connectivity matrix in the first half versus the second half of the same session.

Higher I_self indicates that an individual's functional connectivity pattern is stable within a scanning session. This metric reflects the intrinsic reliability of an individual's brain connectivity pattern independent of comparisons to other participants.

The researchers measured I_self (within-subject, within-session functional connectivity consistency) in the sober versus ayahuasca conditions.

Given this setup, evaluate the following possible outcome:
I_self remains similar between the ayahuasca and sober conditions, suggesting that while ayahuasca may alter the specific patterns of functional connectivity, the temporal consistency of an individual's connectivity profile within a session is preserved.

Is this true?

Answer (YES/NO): YES